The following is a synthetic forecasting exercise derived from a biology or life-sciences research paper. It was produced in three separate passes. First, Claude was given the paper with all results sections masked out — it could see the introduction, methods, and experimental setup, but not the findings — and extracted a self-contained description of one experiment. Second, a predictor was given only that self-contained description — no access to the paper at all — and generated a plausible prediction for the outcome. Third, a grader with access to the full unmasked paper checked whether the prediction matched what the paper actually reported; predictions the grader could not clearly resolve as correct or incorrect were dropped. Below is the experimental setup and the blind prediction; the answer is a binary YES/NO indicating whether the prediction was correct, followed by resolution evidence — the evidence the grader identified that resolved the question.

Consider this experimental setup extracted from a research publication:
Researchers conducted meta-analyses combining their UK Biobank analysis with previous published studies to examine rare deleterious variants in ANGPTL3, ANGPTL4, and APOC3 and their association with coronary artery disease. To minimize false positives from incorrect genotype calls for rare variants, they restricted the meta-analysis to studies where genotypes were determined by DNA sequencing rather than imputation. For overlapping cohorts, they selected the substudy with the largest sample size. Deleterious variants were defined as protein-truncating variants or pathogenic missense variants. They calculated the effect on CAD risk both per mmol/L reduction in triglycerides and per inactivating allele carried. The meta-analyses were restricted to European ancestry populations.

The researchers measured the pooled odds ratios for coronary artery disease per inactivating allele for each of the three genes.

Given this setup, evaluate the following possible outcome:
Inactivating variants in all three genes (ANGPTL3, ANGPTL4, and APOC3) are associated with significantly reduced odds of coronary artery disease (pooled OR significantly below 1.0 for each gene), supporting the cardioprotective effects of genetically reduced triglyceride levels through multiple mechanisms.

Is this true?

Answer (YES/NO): YES